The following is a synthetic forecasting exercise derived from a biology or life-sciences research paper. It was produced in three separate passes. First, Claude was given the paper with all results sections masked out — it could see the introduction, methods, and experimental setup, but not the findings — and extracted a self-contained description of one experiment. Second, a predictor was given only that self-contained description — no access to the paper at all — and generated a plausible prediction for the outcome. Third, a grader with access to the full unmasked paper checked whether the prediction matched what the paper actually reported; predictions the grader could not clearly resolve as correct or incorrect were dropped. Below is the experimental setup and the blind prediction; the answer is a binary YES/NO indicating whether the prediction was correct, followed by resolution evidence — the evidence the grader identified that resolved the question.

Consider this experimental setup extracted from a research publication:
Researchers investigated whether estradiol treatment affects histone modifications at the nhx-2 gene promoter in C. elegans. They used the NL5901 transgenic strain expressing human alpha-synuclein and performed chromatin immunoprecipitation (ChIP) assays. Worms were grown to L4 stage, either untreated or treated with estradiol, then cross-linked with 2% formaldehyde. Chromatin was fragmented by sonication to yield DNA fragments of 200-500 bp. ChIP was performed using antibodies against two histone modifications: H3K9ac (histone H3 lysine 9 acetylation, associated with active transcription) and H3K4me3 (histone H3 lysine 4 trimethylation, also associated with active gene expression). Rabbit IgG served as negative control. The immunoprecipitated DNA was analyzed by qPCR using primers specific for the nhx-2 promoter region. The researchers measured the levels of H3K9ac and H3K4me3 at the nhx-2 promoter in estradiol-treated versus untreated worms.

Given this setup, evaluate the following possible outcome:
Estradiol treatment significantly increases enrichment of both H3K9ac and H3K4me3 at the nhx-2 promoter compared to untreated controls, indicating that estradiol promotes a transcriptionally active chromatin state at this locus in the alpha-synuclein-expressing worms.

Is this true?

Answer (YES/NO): YES